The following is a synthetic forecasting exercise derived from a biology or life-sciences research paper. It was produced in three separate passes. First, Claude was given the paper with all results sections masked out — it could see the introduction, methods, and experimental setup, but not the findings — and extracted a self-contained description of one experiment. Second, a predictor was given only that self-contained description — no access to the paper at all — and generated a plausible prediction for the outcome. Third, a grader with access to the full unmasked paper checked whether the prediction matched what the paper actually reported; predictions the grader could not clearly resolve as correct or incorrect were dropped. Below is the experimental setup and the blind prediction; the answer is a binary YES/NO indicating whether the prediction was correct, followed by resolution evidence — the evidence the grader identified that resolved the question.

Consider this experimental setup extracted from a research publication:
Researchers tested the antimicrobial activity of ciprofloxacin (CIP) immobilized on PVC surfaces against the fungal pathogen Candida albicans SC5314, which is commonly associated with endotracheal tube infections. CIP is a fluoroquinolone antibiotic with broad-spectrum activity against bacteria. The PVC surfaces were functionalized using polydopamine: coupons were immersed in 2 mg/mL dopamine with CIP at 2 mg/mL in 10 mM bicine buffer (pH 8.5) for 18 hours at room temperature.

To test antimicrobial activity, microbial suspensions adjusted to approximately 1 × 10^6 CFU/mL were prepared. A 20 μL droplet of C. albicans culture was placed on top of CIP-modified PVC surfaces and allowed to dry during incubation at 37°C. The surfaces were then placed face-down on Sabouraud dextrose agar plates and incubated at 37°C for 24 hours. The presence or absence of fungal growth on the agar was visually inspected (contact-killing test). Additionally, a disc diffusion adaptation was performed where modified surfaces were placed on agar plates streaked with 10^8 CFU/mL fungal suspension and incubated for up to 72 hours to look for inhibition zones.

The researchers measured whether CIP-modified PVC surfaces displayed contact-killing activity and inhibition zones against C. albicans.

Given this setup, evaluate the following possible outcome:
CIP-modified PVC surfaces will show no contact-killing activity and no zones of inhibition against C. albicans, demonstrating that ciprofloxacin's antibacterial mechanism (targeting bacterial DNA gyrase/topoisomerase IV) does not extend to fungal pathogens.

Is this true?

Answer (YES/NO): YES